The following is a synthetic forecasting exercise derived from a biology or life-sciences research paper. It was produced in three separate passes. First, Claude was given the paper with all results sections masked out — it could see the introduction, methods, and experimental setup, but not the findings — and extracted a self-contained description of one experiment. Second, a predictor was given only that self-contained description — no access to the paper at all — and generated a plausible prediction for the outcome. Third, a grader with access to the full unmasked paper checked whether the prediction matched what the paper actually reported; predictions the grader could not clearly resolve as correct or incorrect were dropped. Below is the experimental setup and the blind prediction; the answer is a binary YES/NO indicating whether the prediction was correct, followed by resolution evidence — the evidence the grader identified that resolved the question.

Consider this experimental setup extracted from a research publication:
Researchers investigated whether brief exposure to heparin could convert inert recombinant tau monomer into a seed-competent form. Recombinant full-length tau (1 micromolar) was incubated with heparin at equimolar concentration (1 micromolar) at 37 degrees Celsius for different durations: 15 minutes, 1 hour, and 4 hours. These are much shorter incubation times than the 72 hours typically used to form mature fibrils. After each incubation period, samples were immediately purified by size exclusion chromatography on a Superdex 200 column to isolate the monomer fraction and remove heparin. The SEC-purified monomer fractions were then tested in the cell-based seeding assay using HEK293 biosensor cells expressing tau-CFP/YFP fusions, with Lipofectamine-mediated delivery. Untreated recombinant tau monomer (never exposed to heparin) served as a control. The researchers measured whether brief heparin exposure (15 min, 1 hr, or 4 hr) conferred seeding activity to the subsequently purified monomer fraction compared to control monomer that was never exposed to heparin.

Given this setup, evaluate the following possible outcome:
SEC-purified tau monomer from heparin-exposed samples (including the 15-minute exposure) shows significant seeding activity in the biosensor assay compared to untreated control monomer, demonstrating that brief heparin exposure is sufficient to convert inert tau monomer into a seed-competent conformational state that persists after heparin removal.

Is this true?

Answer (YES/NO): YES